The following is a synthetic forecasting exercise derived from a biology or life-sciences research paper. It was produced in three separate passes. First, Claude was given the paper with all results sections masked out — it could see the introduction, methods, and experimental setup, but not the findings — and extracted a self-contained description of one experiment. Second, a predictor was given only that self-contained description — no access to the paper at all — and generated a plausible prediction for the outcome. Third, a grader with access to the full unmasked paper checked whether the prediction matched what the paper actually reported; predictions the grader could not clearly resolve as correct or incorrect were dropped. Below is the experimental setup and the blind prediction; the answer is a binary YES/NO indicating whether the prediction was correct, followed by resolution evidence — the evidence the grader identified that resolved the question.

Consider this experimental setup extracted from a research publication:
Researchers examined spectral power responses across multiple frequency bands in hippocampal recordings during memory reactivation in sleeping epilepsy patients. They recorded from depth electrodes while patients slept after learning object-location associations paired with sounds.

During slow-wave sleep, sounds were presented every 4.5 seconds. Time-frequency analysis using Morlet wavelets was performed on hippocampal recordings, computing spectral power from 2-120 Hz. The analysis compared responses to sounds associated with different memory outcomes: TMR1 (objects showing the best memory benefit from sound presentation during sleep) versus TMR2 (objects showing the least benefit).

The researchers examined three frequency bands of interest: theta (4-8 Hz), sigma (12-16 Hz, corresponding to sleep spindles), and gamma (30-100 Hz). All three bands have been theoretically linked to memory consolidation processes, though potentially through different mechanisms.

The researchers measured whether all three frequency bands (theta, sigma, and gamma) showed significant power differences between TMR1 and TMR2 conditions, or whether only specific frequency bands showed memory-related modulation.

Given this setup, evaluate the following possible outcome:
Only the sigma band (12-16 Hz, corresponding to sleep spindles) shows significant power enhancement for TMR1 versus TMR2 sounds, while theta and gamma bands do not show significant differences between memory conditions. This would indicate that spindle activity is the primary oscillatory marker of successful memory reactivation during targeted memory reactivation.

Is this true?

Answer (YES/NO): NO